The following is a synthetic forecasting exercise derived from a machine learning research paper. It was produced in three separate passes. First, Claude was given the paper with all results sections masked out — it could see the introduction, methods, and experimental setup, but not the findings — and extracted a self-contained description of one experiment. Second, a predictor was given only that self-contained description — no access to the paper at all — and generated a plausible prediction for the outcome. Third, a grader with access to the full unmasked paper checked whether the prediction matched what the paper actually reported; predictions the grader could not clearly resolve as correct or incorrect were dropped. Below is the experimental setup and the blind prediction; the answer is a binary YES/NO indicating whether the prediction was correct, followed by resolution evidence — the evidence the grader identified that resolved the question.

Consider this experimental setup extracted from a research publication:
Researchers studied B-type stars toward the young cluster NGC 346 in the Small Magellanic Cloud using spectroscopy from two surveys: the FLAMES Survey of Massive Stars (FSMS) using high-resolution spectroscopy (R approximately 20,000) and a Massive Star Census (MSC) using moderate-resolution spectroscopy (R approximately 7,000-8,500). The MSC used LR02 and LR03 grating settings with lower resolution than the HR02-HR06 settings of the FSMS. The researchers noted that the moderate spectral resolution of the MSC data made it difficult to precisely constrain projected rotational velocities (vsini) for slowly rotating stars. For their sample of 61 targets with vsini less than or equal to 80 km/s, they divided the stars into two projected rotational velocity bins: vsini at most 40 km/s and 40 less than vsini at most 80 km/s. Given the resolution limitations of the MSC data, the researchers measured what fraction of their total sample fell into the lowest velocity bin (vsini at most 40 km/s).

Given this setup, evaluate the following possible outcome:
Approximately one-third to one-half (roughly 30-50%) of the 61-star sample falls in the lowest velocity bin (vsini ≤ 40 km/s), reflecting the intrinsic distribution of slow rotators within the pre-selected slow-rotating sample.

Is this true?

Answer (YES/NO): NO